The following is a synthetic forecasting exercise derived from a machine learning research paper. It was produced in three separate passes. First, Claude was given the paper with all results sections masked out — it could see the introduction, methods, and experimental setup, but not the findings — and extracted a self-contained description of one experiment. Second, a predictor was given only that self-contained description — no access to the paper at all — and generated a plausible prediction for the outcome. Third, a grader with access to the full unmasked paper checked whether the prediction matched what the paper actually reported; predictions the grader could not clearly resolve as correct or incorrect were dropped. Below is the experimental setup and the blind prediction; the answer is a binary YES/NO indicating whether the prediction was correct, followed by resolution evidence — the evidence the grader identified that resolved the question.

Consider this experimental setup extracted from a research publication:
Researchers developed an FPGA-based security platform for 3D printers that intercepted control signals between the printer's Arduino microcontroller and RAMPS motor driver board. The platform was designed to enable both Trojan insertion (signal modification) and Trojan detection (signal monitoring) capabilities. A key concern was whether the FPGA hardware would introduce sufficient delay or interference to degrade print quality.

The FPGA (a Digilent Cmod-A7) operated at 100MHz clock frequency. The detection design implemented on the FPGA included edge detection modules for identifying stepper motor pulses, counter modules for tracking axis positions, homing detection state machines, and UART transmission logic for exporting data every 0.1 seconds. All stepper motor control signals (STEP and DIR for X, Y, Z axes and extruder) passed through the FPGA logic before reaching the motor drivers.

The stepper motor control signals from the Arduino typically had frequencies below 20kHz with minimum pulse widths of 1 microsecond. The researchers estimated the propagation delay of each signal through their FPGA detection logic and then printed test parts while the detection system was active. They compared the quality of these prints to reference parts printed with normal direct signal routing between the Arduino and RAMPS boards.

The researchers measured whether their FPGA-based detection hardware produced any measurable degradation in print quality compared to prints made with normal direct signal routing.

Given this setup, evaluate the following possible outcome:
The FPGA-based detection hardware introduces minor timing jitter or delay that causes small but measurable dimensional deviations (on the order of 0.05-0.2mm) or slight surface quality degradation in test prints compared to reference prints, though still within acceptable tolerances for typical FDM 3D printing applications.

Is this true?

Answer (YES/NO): NO